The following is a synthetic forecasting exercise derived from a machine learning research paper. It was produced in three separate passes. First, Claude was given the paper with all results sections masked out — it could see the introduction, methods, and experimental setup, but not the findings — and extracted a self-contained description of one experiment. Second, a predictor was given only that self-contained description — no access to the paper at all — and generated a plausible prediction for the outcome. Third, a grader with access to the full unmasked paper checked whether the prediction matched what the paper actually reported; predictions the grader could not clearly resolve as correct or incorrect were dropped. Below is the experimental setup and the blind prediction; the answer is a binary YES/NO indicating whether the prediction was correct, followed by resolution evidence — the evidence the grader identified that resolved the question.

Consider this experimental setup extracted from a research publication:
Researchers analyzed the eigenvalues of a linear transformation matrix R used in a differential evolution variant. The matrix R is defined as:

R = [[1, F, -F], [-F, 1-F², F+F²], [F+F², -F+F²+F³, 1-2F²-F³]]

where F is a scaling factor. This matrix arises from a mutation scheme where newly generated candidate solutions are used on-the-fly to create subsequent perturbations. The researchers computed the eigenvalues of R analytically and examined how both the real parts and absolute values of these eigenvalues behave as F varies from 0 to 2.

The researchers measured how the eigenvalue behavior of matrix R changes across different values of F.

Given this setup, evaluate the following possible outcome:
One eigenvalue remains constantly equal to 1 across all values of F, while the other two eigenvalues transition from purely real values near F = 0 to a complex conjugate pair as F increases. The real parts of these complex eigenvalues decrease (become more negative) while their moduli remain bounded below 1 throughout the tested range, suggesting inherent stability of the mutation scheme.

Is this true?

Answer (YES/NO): NO